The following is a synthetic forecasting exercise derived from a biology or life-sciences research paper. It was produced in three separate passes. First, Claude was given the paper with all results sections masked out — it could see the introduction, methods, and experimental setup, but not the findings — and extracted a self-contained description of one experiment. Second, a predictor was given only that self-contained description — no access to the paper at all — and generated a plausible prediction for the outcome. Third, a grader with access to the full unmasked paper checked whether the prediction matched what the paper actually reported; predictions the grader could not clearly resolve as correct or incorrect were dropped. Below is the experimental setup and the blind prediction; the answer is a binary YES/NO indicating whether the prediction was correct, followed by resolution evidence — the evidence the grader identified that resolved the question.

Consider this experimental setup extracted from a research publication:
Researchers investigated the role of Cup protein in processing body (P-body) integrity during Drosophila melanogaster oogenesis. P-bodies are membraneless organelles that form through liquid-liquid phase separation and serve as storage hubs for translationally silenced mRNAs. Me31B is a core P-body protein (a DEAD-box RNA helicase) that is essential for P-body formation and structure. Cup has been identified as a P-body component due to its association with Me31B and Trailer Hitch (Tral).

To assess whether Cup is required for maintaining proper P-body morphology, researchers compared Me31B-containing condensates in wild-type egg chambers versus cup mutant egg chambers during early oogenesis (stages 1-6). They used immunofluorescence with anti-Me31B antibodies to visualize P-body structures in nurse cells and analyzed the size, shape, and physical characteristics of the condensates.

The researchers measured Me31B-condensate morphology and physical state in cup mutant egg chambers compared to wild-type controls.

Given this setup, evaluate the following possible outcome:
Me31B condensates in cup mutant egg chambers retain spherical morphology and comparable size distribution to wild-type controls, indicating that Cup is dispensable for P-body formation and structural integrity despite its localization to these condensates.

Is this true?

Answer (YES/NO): NO